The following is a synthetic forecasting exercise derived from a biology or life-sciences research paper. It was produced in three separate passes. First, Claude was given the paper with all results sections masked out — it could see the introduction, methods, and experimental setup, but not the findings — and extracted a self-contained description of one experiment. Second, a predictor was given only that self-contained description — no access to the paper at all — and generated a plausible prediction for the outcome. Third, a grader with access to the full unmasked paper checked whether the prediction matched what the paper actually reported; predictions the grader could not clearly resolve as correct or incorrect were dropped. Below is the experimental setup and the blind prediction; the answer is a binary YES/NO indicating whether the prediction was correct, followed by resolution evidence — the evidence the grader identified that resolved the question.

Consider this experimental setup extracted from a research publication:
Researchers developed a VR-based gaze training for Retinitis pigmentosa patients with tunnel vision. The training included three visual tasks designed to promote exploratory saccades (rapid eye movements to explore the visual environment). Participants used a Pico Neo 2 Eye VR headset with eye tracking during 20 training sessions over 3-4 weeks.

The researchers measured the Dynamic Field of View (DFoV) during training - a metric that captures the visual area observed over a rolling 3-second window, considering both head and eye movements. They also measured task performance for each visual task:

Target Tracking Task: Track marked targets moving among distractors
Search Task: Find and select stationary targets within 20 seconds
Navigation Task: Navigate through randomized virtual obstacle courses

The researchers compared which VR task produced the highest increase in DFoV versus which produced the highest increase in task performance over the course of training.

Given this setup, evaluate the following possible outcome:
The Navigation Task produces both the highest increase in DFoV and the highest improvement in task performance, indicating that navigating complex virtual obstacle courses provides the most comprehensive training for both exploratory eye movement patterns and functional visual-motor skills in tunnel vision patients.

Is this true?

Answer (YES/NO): NO